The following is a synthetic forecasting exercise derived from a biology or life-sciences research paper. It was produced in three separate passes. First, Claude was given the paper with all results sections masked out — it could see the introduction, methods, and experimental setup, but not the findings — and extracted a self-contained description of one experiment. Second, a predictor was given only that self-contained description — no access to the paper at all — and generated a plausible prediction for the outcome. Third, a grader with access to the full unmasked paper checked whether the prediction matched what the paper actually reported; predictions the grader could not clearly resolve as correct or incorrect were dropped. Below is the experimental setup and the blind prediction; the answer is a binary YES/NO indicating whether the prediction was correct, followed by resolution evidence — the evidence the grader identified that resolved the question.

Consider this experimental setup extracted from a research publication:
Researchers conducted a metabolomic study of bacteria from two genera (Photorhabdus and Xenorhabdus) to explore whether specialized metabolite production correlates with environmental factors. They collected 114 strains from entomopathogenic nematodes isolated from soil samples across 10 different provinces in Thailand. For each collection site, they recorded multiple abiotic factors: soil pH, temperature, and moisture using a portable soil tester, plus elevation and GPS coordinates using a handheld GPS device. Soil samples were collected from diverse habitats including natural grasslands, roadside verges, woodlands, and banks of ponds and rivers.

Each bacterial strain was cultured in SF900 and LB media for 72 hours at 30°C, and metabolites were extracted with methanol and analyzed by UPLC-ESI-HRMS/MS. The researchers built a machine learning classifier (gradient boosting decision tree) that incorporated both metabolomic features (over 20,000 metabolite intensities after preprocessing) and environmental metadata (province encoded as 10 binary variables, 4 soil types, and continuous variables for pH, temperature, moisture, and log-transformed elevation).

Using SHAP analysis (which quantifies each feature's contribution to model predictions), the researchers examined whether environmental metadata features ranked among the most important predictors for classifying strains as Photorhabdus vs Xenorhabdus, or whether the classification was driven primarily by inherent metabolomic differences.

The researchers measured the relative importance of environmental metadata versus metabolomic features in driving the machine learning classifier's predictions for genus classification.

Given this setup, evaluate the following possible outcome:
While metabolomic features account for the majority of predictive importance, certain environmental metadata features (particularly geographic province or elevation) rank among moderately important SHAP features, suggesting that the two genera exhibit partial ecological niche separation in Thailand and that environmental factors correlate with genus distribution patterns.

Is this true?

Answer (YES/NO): NO